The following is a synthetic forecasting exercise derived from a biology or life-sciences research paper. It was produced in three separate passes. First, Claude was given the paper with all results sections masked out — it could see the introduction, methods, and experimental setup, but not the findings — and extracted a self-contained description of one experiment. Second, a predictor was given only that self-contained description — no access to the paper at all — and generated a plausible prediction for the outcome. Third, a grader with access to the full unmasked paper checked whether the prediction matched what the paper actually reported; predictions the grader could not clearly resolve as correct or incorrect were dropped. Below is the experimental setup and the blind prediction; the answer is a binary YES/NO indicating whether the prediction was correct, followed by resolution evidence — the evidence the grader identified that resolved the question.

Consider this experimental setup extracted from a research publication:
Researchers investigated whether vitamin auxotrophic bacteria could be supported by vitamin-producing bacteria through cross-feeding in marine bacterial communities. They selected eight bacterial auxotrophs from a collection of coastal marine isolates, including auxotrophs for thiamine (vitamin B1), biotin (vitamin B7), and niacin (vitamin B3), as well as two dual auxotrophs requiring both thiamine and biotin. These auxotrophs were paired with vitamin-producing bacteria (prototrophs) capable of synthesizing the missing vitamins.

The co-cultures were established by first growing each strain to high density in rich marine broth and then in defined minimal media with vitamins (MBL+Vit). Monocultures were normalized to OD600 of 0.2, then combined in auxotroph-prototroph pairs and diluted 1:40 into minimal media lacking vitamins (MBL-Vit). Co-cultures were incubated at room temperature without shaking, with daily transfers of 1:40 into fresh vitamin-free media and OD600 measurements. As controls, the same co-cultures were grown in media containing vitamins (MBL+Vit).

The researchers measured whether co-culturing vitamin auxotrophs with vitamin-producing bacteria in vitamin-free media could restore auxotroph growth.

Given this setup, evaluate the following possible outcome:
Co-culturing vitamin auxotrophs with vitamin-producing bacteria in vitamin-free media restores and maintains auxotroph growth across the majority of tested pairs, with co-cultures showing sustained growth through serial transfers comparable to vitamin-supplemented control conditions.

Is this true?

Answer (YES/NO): NO